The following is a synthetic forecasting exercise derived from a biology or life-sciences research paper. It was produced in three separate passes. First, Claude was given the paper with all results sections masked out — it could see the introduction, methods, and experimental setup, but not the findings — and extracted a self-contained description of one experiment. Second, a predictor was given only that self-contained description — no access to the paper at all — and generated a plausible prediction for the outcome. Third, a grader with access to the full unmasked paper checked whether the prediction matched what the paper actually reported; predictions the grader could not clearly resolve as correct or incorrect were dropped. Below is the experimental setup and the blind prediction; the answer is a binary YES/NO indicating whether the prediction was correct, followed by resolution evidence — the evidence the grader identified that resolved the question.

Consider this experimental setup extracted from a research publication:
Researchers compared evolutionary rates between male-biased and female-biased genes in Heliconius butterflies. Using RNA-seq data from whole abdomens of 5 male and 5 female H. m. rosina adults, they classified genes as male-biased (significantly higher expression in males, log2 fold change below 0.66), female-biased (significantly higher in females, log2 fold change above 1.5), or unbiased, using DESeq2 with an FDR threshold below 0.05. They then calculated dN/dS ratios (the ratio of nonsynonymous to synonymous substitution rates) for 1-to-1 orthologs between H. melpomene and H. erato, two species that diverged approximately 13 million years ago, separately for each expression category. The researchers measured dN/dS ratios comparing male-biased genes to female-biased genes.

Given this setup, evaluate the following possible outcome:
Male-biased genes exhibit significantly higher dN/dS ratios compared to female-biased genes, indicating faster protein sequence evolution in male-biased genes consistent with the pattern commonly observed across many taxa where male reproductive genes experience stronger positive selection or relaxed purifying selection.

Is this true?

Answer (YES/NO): NO